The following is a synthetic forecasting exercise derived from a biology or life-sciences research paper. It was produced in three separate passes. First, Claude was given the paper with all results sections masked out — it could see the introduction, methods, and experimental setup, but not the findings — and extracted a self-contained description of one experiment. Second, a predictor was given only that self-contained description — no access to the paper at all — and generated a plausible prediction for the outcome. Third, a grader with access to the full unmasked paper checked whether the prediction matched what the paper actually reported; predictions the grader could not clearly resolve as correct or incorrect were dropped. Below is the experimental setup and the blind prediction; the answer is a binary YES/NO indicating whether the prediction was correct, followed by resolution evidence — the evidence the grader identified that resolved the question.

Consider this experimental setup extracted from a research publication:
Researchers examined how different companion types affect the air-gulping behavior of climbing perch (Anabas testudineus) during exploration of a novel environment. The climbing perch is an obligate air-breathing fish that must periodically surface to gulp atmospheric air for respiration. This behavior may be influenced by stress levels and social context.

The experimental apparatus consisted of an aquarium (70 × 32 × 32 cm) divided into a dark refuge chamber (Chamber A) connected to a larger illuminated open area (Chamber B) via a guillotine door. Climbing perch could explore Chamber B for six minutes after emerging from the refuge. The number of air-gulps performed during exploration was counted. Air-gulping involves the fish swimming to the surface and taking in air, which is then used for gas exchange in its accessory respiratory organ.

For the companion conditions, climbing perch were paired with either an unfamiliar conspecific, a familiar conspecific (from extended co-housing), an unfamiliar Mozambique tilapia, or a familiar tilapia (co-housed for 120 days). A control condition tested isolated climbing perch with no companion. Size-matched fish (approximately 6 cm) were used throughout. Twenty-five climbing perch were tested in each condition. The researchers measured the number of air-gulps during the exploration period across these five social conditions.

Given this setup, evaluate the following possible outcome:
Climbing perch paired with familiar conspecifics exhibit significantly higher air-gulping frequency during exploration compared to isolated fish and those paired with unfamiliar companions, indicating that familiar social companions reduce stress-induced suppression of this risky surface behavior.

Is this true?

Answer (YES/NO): NO